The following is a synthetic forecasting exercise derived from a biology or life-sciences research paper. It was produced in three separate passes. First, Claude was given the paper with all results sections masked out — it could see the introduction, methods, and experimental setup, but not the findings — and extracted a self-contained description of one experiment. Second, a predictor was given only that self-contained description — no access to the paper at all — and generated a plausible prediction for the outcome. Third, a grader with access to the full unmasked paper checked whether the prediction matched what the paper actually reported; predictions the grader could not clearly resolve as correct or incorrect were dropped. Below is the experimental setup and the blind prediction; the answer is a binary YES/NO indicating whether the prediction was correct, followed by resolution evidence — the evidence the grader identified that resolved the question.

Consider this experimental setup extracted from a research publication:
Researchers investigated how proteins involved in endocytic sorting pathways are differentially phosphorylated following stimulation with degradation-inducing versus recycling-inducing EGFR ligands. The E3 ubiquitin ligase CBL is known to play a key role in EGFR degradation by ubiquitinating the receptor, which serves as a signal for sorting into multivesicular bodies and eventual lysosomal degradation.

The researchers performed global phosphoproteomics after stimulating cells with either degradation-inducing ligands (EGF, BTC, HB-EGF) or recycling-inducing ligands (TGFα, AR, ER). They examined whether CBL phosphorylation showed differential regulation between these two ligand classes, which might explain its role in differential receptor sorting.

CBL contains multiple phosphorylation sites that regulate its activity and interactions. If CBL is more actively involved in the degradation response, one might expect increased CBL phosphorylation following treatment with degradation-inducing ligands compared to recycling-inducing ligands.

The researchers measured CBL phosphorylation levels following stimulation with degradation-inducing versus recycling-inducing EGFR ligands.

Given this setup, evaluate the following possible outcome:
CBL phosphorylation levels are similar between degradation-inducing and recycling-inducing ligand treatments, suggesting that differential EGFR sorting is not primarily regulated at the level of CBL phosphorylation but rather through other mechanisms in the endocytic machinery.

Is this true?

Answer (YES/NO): NO